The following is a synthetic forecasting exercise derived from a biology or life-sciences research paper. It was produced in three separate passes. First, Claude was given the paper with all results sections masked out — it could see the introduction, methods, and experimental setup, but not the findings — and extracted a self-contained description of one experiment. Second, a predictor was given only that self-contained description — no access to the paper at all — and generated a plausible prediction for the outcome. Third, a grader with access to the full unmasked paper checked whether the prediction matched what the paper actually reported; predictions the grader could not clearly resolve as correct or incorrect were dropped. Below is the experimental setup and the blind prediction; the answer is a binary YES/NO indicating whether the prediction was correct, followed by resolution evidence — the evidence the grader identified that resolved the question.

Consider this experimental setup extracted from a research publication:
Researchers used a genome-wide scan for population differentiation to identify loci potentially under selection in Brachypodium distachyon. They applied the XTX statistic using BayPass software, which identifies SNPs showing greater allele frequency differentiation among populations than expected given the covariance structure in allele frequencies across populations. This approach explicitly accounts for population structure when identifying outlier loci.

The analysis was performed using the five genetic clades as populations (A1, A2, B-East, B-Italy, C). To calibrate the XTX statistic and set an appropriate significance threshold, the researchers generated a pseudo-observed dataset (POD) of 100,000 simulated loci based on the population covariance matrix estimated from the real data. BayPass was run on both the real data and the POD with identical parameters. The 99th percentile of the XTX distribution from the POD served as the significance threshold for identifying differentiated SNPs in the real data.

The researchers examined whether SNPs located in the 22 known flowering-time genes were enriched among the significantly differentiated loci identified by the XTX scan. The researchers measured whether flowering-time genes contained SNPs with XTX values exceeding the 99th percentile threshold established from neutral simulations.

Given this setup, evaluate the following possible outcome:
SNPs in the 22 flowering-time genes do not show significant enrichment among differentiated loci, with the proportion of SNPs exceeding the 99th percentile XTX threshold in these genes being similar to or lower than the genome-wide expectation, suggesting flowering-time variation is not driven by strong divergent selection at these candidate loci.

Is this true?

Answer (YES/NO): NO